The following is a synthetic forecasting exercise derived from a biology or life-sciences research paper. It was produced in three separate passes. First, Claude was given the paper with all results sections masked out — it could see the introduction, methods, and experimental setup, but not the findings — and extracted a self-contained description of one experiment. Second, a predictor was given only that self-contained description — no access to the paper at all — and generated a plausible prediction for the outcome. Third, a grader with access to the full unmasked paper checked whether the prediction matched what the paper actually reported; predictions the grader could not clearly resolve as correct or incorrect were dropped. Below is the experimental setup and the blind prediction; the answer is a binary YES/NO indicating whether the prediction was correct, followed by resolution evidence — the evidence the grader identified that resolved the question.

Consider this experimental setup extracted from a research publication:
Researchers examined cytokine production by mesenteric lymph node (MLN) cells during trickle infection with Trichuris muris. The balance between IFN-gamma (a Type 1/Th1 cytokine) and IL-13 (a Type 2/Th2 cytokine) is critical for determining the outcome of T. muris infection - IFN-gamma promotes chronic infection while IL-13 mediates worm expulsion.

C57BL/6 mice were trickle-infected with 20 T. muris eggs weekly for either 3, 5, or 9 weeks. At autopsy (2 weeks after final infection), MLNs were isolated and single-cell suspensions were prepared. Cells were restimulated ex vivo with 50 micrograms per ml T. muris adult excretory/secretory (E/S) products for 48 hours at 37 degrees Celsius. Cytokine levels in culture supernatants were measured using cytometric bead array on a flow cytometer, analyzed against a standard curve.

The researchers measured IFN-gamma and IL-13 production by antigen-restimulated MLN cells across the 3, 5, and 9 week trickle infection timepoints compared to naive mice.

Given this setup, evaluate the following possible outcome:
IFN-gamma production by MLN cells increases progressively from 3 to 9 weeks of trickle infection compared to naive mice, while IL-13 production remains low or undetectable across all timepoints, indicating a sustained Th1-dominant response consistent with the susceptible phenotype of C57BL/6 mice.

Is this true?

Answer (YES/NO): NO